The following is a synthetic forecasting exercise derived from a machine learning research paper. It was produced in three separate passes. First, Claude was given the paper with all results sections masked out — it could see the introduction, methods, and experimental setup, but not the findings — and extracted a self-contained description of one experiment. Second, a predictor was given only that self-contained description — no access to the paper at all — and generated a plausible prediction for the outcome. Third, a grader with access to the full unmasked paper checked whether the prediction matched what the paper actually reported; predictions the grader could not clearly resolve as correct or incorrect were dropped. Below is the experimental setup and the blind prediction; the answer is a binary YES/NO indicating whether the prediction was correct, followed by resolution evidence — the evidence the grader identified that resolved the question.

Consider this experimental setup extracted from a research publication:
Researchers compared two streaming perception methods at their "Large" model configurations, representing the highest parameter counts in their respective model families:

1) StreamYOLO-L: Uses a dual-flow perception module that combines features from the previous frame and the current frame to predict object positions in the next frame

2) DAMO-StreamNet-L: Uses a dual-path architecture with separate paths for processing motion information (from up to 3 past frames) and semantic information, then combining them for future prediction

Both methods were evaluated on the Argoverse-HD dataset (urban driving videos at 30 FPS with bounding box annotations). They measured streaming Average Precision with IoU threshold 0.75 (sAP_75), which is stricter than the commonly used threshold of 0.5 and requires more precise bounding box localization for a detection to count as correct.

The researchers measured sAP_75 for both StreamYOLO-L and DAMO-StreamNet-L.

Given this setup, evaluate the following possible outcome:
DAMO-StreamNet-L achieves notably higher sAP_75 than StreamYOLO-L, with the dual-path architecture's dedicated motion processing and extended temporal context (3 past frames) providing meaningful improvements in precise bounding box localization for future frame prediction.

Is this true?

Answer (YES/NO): YES